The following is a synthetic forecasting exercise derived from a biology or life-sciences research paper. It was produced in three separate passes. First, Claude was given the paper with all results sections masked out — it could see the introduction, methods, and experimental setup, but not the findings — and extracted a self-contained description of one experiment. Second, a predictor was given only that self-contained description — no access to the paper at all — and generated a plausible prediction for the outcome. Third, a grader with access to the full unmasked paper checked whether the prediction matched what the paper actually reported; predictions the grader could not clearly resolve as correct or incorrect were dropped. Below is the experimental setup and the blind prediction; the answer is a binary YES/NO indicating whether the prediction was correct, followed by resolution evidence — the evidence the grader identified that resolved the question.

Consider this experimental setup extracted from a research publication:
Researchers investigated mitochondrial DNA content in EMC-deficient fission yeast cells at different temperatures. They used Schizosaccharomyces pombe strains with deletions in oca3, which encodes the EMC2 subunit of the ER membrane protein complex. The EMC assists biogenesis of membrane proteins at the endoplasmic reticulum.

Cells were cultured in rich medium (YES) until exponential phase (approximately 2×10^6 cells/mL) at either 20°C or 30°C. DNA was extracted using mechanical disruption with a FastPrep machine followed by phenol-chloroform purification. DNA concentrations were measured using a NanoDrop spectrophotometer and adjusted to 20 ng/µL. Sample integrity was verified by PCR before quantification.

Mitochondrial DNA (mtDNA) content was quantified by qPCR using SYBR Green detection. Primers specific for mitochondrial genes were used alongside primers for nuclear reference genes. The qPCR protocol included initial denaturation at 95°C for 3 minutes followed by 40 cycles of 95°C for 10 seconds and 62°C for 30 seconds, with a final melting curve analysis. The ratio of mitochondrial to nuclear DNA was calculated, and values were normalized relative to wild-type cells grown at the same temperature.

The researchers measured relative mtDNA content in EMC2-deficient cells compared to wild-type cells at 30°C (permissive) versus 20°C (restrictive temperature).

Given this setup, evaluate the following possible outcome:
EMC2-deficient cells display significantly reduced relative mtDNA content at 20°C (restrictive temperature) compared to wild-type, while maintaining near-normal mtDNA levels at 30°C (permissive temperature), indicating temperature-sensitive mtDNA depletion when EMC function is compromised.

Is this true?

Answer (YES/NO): NO